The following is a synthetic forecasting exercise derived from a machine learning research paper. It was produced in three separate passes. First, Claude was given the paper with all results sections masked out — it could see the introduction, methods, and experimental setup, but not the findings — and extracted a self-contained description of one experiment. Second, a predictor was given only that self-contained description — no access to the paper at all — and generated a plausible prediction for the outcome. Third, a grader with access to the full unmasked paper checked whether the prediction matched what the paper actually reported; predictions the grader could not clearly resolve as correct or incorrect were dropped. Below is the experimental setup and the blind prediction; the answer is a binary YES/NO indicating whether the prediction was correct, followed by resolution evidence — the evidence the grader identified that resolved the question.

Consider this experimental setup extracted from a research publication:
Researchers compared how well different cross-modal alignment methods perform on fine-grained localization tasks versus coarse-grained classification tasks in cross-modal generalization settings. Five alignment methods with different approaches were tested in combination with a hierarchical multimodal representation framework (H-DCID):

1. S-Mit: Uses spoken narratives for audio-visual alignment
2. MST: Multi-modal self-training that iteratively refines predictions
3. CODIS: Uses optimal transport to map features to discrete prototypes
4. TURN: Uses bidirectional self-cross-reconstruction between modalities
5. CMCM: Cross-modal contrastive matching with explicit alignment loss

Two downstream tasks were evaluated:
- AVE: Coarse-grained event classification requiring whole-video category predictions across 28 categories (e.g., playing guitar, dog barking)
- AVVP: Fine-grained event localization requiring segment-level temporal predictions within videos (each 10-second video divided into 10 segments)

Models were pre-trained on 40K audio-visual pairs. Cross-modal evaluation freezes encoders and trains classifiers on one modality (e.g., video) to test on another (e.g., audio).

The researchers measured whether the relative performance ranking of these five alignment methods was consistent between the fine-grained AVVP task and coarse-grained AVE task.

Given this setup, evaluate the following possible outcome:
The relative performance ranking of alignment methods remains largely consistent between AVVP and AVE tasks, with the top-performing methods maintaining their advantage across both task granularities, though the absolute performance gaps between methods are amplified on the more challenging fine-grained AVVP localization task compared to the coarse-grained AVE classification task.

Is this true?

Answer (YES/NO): NO